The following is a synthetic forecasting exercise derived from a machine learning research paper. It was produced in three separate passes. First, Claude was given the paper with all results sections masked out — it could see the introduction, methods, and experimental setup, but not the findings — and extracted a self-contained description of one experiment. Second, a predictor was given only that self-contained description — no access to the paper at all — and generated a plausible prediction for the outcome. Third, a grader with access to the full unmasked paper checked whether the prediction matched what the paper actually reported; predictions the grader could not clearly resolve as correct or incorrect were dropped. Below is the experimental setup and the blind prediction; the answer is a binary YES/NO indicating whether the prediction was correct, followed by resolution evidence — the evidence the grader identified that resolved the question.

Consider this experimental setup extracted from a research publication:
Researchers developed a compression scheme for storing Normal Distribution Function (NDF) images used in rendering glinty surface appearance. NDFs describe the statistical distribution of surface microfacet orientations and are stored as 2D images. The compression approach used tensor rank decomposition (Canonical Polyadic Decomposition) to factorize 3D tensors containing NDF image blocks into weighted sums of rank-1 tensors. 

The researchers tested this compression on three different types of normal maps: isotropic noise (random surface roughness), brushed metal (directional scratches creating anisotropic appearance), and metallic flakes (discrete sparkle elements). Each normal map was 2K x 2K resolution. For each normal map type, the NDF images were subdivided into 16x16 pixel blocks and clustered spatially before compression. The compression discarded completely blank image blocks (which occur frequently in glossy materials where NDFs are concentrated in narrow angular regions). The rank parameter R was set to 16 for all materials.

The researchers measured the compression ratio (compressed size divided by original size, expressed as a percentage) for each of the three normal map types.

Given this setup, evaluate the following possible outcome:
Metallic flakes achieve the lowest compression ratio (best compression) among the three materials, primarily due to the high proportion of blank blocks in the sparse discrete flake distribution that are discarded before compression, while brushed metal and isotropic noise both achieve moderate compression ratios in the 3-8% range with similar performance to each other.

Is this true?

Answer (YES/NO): NO